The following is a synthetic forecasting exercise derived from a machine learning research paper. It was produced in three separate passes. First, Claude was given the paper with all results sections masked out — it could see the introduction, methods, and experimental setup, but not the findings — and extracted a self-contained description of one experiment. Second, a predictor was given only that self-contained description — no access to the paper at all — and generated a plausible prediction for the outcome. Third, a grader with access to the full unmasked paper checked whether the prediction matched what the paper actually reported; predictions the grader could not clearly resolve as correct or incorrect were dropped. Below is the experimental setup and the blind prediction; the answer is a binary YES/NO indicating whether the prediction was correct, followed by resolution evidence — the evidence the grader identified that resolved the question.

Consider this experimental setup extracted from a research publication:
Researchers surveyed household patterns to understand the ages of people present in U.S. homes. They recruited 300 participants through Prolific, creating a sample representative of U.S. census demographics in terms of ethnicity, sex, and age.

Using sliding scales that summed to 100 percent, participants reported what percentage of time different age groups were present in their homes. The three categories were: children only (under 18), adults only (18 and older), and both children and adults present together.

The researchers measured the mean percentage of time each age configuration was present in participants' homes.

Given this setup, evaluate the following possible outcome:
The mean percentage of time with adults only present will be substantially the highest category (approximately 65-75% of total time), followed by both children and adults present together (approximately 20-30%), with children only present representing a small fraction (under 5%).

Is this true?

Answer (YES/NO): NO